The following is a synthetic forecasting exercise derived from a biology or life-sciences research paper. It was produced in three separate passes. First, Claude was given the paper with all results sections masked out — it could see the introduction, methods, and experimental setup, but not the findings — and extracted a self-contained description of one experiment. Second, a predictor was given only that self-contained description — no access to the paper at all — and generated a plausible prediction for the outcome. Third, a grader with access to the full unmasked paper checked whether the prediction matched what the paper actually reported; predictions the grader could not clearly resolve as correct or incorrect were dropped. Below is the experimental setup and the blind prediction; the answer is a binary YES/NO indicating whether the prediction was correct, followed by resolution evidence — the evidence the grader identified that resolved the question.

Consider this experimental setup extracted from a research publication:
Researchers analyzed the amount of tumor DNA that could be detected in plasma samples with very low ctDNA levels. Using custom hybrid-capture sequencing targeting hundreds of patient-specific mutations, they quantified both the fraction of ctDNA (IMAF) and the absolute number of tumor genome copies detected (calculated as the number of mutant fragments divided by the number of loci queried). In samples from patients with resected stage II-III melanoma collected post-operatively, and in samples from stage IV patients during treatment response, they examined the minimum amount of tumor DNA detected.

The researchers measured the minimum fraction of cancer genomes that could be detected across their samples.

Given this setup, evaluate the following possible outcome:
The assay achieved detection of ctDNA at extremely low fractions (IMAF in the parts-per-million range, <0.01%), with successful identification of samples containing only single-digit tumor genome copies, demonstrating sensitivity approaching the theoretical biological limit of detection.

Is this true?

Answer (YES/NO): YES